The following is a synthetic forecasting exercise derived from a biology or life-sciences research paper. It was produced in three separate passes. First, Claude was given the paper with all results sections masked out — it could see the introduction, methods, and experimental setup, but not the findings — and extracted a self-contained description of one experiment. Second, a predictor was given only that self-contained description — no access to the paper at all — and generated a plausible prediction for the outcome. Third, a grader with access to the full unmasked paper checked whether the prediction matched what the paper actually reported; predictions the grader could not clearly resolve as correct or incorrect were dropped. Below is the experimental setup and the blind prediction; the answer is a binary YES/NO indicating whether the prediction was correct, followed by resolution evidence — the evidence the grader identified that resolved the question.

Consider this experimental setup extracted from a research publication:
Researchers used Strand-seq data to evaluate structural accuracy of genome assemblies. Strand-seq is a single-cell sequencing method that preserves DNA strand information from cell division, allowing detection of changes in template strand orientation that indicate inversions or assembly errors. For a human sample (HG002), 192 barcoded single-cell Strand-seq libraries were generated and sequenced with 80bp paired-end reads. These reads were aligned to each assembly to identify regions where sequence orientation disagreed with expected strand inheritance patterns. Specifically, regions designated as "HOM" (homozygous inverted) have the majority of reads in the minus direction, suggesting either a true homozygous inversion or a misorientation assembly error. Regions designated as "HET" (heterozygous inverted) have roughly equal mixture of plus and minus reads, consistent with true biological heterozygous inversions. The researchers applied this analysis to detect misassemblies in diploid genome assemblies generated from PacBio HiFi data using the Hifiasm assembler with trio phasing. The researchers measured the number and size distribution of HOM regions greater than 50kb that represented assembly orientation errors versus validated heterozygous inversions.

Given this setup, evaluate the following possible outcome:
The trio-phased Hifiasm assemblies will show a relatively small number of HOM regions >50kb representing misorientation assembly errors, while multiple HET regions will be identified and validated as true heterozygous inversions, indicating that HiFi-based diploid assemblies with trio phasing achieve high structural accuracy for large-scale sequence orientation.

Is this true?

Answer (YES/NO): YES